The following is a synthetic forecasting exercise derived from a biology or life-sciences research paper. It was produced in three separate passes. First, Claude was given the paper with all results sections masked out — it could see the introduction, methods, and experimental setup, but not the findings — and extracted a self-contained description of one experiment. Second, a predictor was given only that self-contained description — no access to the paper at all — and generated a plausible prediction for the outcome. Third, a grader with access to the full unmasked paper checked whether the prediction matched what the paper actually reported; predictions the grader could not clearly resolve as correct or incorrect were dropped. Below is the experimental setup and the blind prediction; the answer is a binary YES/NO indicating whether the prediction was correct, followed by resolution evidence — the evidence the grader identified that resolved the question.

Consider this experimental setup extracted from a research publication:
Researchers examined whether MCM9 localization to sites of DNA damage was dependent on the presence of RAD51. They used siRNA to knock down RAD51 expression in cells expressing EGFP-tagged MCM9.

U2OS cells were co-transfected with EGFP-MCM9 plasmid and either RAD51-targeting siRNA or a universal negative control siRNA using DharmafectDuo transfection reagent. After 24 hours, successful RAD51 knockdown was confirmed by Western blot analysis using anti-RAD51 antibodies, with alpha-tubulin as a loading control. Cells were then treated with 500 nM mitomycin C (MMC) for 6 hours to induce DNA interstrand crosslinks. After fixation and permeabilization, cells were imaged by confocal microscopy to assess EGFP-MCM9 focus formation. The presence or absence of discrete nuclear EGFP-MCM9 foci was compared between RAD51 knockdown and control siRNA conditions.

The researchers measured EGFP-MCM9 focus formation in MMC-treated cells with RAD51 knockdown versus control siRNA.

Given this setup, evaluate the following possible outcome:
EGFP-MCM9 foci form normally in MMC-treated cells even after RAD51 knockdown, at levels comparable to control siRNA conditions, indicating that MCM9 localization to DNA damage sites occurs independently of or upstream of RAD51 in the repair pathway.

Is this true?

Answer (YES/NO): YES